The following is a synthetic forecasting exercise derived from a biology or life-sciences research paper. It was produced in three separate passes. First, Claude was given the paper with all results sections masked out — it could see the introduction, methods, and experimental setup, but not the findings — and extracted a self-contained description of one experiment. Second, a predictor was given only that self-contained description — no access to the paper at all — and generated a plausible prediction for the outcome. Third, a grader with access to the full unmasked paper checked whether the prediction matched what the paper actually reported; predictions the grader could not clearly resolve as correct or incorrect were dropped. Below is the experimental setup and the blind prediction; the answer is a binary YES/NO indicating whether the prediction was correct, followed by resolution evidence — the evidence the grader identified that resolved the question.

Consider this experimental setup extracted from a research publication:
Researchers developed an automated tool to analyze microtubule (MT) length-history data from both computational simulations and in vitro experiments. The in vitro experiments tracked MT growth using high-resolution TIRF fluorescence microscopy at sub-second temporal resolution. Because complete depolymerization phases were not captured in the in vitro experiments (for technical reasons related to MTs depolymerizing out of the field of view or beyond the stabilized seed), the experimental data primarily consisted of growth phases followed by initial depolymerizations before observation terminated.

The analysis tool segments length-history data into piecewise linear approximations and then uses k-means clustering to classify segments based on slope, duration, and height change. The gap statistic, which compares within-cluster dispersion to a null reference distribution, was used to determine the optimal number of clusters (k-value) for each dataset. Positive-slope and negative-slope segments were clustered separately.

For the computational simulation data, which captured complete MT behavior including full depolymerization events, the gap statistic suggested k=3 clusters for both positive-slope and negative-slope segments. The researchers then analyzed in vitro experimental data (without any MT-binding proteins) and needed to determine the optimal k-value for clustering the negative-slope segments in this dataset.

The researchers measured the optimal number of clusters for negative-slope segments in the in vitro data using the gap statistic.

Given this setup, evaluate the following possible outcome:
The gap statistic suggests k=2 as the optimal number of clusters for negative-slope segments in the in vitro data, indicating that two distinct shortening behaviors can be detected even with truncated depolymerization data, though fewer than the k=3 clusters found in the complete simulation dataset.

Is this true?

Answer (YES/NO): YES